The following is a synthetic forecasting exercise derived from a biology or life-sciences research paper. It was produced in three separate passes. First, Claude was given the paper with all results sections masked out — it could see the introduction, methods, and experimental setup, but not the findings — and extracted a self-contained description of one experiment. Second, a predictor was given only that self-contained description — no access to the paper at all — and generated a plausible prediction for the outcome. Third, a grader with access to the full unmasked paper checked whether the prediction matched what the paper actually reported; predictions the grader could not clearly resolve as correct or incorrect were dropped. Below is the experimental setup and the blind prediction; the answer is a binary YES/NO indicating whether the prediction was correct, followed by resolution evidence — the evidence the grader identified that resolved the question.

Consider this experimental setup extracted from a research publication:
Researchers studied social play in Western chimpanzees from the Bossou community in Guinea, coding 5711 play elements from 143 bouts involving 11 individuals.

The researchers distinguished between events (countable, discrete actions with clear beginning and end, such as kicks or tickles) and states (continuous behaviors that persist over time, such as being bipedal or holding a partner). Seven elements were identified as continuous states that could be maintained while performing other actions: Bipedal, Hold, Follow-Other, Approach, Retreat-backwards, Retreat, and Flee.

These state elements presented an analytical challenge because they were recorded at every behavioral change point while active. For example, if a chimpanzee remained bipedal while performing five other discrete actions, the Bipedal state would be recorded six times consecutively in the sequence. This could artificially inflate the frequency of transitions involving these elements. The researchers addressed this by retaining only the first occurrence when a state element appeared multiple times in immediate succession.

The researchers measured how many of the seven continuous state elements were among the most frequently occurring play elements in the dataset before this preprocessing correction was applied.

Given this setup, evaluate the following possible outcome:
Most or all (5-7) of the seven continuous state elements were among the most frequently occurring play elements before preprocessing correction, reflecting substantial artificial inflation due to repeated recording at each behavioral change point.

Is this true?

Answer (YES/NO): YES